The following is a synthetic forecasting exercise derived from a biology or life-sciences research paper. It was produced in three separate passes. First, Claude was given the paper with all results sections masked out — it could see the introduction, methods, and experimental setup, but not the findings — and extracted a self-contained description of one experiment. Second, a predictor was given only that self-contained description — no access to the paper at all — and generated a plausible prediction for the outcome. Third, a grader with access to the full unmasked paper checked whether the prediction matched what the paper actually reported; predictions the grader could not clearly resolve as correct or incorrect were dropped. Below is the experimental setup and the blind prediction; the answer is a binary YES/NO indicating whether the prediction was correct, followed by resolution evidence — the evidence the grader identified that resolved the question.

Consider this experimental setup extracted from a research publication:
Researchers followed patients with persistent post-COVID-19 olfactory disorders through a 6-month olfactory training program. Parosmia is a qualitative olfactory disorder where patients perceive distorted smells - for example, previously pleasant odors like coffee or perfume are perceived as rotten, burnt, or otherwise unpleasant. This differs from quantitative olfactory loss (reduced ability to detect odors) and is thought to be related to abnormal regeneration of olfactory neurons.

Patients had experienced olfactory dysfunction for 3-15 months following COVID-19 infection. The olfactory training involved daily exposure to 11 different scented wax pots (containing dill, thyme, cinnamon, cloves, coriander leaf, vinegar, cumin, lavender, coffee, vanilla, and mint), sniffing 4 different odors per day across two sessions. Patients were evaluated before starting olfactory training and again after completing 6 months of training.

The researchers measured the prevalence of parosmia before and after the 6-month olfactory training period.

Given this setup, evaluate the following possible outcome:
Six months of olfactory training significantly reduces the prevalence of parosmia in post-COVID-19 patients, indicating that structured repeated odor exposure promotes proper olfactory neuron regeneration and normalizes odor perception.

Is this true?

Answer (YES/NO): NO